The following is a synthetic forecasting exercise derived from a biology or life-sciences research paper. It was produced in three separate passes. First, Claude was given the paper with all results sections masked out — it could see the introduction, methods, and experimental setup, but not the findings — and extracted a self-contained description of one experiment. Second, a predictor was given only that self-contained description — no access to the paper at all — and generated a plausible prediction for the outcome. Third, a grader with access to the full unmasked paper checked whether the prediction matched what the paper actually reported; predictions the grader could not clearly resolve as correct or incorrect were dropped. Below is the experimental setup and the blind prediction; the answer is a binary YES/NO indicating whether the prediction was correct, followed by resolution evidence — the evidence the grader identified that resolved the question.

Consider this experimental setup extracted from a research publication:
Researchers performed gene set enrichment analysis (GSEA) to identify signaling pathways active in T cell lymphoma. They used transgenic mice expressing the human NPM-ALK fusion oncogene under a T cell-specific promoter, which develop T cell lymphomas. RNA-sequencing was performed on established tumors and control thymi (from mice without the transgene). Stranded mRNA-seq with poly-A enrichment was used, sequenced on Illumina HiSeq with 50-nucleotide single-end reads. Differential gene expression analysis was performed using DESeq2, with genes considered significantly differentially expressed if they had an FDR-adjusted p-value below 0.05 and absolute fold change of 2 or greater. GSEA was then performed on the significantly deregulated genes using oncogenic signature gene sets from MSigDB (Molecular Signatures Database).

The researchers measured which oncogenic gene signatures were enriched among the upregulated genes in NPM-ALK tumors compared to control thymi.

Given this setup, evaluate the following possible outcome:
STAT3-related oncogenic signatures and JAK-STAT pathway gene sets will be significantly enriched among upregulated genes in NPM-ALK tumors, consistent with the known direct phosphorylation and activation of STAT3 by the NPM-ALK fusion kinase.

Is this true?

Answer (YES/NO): NO